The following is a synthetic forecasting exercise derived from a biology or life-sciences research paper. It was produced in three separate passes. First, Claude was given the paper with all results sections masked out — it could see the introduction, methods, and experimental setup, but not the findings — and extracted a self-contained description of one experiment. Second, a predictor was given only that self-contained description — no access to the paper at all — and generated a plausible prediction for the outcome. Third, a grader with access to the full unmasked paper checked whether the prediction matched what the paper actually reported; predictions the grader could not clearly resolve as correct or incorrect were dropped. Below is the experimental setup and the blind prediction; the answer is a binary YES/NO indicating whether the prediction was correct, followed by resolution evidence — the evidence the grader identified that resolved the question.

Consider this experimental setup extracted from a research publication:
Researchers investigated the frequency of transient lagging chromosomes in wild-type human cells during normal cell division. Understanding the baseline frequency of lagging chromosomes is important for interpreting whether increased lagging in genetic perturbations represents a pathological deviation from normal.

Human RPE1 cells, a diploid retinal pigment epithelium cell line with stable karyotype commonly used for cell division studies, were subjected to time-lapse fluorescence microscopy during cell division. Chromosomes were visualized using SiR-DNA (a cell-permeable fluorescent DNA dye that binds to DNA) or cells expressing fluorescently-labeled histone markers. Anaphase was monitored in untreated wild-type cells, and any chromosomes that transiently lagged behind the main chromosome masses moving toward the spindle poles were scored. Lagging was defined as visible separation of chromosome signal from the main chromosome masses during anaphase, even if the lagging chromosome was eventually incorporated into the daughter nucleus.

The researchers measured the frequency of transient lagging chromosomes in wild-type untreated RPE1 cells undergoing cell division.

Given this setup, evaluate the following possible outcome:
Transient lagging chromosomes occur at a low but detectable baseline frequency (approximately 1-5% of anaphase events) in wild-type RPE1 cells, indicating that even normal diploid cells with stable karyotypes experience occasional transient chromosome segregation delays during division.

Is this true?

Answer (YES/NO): NO